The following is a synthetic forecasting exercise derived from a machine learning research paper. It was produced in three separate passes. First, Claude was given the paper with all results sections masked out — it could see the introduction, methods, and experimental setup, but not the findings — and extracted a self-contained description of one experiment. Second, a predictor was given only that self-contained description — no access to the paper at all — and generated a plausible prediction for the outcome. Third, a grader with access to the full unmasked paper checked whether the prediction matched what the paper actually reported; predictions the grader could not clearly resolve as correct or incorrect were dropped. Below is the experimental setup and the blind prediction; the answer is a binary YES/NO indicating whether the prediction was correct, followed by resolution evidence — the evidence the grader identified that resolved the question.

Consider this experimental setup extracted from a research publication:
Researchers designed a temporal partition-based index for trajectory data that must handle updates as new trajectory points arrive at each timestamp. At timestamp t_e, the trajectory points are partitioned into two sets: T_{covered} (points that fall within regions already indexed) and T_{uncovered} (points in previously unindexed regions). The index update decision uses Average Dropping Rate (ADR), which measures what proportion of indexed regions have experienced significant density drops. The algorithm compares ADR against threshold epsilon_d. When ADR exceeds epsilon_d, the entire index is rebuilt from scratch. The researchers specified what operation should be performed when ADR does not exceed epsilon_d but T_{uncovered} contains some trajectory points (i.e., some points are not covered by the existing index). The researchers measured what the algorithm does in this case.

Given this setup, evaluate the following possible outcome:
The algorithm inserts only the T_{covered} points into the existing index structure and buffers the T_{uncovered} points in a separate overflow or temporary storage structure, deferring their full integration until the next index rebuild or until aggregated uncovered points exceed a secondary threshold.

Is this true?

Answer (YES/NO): NO